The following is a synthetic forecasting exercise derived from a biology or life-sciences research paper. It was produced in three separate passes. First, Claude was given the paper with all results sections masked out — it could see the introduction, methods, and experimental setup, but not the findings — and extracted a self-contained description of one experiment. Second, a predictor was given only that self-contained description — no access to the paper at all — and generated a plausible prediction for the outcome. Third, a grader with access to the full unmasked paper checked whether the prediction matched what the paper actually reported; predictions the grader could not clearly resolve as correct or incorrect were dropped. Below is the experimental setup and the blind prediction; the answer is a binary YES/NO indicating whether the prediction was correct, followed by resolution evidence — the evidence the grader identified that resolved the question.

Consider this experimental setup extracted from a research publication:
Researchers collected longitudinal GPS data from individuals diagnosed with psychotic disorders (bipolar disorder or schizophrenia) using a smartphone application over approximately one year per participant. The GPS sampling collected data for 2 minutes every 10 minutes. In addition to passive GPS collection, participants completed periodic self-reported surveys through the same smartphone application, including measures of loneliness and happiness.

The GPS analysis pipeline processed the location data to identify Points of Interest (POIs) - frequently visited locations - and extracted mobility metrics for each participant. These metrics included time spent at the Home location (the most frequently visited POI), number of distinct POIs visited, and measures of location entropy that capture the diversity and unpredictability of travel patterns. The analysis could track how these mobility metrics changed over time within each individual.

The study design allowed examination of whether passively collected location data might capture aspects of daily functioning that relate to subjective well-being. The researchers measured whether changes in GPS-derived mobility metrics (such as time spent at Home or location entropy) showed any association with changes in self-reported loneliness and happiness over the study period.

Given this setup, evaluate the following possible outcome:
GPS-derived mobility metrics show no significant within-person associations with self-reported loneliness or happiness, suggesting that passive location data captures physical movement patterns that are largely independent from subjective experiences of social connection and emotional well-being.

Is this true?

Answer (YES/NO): NO